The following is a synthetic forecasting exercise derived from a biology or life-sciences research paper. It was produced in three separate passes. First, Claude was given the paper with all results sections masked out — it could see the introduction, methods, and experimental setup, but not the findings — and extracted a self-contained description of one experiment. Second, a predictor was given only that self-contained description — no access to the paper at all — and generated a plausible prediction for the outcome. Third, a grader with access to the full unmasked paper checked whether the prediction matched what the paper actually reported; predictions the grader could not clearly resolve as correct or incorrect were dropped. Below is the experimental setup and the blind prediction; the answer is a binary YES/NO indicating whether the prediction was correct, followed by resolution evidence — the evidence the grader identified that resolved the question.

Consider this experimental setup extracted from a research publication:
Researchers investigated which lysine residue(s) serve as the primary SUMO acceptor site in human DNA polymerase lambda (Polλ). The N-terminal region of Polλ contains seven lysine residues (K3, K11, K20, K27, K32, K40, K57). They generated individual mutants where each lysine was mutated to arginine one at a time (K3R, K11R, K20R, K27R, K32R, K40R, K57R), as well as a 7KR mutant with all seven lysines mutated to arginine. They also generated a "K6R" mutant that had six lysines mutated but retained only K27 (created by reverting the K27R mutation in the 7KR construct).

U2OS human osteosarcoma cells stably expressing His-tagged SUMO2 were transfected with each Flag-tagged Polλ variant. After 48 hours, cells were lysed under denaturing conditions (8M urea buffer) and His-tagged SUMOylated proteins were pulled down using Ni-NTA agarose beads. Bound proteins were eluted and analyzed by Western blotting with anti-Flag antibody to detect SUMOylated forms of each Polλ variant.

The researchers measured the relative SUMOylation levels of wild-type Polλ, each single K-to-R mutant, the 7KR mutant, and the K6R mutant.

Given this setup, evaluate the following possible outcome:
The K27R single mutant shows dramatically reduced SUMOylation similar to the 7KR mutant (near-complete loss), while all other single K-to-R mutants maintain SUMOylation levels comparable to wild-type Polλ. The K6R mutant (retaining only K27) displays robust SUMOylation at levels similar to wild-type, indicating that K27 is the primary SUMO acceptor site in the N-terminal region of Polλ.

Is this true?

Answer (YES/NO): NO